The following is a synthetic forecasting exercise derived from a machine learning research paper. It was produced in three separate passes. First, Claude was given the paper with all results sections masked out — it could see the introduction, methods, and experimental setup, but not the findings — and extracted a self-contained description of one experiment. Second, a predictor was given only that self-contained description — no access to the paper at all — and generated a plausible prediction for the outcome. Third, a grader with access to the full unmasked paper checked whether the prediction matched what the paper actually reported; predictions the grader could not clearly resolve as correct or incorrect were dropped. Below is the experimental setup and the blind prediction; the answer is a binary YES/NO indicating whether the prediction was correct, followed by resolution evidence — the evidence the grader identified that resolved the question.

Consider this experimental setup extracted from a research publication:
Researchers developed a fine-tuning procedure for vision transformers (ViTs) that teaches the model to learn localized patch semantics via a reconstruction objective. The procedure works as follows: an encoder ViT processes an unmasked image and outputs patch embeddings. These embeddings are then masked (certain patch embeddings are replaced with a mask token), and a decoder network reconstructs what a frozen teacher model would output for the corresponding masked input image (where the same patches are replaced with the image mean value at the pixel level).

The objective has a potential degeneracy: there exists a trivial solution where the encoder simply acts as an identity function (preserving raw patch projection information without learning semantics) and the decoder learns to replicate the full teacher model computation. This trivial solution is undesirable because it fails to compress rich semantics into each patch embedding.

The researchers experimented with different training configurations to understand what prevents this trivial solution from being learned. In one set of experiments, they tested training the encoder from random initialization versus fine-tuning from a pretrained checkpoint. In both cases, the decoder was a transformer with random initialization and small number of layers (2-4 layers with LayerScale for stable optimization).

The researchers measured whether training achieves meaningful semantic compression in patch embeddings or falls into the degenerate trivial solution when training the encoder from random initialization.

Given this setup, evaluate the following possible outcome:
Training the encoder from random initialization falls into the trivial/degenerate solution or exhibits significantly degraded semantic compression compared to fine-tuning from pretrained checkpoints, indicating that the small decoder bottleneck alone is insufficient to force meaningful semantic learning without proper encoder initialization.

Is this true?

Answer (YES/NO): YES